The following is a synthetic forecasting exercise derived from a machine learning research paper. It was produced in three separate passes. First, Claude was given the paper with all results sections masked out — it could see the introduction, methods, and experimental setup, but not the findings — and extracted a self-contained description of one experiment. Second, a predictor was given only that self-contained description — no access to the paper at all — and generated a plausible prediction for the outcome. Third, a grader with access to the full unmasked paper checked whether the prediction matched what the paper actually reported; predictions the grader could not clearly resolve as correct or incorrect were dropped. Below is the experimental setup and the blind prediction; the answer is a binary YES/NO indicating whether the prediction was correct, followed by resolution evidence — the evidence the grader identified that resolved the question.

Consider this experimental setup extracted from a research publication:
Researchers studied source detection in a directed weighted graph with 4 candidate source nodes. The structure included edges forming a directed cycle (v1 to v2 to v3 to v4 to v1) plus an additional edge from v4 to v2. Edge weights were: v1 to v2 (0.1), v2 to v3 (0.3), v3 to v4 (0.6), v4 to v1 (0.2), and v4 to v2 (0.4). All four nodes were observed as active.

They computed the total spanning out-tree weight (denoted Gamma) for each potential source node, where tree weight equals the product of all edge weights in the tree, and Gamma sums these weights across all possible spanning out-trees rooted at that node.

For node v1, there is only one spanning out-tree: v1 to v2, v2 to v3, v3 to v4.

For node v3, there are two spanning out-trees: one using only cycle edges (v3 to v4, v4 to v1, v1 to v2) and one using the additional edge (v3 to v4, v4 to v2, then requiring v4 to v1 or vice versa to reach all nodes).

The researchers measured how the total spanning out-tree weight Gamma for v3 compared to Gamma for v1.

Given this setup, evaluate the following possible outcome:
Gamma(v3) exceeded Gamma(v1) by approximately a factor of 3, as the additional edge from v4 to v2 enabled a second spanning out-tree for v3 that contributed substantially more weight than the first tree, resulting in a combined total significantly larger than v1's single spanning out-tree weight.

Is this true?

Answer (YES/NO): YES